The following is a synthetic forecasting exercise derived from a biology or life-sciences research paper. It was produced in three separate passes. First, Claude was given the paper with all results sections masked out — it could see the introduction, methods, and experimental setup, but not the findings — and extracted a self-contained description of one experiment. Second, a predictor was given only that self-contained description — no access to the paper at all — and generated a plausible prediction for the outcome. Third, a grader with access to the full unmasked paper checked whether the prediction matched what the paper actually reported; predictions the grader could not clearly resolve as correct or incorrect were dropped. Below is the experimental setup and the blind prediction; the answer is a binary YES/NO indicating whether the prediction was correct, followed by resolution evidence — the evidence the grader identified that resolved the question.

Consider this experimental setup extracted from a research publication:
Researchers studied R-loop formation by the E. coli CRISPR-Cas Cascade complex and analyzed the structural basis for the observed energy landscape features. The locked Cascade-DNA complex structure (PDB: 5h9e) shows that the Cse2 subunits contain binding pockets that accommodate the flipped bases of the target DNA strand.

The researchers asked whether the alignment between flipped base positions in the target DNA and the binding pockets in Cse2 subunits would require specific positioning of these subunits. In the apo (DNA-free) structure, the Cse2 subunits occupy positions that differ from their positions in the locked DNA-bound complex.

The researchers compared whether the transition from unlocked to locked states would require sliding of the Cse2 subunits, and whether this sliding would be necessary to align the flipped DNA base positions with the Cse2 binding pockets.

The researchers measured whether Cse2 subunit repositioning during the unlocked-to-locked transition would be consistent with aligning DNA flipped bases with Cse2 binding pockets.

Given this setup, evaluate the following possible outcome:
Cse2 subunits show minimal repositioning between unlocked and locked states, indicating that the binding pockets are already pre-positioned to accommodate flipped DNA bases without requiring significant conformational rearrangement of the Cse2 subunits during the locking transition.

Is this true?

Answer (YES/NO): NO